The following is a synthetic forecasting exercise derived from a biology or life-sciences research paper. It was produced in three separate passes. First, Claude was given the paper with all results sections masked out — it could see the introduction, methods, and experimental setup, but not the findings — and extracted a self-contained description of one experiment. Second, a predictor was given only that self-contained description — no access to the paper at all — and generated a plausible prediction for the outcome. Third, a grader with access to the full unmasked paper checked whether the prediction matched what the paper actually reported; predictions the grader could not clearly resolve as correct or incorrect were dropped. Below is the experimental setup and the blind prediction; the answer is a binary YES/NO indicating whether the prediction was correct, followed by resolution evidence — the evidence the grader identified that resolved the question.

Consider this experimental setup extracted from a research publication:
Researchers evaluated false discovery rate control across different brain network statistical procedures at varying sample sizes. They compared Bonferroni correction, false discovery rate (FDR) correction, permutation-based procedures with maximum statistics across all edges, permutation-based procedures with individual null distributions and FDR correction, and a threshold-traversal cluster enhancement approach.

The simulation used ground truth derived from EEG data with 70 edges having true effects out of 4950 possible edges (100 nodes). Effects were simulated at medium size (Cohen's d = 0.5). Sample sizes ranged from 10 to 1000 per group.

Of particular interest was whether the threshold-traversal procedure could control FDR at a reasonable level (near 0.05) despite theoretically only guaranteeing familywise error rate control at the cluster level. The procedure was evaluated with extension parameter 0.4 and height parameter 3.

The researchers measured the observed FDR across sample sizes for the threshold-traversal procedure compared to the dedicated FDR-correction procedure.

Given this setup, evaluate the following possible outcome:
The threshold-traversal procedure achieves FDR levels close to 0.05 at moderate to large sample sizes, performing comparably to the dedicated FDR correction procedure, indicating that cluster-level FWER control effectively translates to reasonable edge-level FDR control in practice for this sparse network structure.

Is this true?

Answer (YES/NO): YES